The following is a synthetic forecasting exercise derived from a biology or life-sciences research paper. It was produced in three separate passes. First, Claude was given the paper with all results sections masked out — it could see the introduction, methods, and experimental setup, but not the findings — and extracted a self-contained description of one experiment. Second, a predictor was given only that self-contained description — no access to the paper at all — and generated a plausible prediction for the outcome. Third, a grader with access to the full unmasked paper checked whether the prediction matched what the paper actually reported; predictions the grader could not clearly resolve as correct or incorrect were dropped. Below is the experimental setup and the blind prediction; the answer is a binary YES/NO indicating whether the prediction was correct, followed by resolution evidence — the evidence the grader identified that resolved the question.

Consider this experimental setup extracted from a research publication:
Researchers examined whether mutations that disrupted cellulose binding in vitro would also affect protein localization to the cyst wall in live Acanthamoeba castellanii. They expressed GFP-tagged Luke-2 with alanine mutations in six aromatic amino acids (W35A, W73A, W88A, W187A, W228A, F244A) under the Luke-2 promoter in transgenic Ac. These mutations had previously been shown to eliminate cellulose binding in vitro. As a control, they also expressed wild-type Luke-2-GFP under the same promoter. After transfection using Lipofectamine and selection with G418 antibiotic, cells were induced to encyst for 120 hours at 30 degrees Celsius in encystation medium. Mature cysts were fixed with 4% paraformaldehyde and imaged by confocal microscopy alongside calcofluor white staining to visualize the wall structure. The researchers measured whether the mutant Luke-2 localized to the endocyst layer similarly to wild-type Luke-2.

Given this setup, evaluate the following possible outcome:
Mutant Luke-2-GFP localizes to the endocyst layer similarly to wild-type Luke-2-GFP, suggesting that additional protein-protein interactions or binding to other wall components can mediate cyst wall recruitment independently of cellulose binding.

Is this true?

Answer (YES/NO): NO